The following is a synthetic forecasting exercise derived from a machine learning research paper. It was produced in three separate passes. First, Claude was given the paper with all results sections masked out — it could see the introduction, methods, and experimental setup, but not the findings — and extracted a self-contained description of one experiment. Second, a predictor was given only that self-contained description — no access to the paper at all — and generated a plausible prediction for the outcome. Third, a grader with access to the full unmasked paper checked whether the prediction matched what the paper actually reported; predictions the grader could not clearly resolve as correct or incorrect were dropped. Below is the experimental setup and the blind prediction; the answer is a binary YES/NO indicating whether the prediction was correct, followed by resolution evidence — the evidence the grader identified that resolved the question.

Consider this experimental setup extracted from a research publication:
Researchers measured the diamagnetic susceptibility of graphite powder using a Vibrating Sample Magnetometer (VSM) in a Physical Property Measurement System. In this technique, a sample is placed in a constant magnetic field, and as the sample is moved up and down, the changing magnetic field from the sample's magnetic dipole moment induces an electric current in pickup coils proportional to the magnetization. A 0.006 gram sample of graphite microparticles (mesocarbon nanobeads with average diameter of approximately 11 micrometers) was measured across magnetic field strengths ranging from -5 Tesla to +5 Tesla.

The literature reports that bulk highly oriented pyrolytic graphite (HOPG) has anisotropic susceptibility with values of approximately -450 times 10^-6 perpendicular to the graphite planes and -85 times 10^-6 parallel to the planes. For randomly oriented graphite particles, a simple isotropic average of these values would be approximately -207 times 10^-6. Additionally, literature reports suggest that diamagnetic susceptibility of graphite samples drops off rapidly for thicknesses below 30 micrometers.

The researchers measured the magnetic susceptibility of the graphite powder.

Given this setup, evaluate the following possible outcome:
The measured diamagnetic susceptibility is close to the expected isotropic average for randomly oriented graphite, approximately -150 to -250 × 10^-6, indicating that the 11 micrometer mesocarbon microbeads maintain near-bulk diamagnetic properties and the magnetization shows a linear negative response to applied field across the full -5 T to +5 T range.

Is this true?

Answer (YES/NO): YES